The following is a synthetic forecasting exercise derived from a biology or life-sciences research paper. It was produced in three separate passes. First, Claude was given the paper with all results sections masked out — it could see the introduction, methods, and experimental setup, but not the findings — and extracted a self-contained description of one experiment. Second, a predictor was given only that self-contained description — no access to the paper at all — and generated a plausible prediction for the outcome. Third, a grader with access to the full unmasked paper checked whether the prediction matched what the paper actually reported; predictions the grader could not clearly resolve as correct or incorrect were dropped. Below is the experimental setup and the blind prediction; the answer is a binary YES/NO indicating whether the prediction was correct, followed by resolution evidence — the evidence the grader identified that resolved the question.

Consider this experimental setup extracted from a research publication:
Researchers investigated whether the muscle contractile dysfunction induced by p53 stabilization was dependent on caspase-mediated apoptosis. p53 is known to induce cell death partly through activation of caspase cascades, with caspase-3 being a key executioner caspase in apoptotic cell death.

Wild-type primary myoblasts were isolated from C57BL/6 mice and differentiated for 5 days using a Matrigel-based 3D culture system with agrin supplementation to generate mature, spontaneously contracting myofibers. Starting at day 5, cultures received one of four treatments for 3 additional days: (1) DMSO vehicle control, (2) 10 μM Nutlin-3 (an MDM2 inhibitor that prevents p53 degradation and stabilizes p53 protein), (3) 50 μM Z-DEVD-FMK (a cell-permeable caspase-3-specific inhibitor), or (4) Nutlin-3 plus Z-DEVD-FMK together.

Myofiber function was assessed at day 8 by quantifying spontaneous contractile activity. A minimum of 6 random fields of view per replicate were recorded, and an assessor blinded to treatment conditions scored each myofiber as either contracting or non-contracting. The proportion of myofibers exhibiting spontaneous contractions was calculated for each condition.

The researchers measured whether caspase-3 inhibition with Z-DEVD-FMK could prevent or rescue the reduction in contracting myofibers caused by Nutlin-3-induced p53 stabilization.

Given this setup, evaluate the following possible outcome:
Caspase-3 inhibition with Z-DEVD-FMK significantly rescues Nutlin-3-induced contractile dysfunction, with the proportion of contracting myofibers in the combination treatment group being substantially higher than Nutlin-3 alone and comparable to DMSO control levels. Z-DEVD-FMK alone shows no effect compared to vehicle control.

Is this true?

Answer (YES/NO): YES